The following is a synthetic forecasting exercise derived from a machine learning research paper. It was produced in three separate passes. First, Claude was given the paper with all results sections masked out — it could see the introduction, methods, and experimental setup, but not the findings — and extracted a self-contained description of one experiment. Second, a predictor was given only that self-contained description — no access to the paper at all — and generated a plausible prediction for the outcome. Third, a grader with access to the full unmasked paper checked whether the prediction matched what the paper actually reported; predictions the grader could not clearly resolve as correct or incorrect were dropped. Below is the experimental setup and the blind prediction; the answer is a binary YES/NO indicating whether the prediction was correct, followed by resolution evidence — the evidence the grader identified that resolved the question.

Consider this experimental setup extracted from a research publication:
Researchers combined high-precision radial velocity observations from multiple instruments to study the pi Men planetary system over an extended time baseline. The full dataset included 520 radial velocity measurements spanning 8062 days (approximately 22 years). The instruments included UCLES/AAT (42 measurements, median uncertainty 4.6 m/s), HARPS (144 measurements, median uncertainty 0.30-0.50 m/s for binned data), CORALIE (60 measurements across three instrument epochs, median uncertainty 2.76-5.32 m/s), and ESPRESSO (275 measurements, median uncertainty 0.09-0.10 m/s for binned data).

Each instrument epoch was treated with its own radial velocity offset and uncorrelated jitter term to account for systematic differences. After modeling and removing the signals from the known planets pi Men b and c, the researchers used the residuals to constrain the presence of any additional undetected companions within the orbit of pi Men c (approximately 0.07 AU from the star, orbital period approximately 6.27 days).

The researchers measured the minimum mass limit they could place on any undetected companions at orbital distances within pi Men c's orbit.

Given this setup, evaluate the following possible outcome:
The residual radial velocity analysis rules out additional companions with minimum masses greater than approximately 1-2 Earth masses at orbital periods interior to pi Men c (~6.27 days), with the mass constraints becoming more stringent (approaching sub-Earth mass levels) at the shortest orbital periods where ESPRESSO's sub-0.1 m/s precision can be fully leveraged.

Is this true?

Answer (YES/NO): NO